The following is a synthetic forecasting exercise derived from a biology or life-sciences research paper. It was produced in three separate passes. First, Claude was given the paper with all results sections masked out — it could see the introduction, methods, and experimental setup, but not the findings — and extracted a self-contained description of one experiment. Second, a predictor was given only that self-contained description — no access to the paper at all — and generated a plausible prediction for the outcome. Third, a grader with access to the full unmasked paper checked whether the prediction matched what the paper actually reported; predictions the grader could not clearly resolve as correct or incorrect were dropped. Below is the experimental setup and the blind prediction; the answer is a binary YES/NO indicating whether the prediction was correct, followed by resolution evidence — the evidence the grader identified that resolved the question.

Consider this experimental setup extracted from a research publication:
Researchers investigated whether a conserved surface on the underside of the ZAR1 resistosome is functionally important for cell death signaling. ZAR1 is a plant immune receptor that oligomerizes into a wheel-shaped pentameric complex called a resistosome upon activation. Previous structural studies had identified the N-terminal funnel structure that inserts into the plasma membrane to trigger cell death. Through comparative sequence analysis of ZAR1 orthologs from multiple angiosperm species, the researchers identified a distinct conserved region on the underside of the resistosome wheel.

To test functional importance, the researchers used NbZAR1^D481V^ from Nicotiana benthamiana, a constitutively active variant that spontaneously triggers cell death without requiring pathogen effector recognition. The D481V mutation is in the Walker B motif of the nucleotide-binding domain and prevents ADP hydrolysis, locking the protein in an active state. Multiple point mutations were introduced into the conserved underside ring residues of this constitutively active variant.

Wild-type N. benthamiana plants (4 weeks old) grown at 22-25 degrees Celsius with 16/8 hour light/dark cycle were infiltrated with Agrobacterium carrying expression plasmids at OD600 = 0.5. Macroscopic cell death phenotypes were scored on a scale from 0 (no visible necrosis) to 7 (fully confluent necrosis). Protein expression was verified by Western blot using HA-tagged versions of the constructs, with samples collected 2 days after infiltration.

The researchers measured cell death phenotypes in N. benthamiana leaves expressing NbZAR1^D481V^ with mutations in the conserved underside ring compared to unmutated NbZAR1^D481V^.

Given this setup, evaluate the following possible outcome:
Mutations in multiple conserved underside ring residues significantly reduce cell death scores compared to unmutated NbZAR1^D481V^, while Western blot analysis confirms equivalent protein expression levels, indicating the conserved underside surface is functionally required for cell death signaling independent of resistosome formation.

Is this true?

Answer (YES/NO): YES